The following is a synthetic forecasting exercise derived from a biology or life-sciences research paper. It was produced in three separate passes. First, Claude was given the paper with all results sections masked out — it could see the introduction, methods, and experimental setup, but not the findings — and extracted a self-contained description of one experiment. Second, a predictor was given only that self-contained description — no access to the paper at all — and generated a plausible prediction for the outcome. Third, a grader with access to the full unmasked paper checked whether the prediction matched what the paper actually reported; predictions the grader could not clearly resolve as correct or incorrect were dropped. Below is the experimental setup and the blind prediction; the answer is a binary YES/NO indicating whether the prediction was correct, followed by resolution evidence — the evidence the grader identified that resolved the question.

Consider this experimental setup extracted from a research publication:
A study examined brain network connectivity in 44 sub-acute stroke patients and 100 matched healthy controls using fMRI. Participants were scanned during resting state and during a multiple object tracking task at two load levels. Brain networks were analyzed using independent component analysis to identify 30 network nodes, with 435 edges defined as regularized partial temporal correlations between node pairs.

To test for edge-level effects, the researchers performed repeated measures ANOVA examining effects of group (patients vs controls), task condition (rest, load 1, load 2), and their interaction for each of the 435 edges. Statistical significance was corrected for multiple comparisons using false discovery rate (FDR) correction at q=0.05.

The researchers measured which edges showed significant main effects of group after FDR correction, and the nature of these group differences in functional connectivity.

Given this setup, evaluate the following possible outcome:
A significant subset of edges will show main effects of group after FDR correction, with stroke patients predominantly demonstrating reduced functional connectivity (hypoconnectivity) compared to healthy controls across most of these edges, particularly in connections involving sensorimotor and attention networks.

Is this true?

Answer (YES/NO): NO